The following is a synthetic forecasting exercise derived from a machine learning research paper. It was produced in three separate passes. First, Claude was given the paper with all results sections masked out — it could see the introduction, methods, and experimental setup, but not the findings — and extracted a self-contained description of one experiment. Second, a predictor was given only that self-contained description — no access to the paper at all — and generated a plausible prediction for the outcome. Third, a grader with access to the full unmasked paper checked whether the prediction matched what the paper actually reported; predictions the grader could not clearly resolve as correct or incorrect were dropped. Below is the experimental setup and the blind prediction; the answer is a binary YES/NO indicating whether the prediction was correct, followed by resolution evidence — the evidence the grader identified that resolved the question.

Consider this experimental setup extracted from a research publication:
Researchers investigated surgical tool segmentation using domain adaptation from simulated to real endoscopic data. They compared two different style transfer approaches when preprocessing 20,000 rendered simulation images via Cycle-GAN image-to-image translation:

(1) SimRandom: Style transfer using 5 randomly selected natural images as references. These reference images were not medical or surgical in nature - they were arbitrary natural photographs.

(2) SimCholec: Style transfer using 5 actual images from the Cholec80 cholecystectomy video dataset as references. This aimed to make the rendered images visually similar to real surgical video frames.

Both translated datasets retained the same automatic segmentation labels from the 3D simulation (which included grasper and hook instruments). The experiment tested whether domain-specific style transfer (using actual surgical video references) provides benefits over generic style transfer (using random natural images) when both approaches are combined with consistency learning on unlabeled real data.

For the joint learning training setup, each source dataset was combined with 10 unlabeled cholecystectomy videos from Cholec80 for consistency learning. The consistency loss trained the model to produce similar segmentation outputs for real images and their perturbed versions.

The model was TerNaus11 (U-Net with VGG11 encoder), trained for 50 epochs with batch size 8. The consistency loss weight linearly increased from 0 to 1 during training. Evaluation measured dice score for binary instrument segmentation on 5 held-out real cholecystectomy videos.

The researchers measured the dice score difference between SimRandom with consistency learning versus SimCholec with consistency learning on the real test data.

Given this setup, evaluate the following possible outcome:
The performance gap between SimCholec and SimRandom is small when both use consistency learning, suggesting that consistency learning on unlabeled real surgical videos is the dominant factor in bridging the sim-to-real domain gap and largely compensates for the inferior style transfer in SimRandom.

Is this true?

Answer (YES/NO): YES